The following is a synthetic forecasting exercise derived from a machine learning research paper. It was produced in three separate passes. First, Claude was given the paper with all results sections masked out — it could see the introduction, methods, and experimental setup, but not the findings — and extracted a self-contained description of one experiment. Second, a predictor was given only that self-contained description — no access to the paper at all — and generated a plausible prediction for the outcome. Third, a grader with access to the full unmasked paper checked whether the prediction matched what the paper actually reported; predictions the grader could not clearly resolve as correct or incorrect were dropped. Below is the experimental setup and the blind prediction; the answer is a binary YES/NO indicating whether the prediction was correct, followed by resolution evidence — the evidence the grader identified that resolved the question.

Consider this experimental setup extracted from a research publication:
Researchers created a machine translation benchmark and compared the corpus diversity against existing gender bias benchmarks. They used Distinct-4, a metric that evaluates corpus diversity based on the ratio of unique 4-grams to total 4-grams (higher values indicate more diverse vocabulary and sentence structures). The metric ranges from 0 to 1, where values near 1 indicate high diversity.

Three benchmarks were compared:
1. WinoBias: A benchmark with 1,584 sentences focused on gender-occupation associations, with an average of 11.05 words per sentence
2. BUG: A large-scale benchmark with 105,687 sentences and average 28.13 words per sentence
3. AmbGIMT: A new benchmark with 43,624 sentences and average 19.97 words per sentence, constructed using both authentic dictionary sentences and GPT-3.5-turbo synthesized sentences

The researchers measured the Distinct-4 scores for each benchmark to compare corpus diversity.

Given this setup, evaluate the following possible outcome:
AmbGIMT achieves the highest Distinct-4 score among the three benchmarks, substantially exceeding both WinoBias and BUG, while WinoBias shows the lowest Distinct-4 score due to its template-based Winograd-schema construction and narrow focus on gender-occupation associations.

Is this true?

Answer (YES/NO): NO